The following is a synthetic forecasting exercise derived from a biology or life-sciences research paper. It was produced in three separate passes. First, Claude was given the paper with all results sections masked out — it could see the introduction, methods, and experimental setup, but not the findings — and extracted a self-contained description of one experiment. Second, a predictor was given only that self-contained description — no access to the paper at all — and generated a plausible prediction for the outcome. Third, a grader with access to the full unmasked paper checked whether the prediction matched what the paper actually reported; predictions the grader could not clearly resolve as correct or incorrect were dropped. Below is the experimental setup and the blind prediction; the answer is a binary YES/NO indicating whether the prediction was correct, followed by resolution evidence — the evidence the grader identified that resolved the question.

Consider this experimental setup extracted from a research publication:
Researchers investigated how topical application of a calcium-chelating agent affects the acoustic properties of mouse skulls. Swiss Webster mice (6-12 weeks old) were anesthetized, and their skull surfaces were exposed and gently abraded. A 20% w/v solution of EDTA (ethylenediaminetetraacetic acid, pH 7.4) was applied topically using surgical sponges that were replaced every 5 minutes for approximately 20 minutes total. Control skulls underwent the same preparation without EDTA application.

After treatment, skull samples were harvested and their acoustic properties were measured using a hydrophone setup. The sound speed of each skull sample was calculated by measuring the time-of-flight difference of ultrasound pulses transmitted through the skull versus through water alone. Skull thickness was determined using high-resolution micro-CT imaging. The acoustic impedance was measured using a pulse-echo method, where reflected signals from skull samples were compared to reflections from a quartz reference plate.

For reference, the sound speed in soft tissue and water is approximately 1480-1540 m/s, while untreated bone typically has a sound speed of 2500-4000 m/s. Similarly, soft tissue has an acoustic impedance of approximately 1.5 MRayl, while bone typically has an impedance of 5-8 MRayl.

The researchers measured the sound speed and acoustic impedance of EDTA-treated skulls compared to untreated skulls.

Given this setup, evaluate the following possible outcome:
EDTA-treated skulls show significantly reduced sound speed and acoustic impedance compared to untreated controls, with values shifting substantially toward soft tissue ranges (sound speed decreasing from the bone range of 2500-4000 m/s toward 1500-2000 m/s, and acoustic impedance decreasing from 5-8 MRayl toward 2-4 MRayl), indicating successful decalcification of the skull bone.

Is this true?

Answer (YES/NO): YES